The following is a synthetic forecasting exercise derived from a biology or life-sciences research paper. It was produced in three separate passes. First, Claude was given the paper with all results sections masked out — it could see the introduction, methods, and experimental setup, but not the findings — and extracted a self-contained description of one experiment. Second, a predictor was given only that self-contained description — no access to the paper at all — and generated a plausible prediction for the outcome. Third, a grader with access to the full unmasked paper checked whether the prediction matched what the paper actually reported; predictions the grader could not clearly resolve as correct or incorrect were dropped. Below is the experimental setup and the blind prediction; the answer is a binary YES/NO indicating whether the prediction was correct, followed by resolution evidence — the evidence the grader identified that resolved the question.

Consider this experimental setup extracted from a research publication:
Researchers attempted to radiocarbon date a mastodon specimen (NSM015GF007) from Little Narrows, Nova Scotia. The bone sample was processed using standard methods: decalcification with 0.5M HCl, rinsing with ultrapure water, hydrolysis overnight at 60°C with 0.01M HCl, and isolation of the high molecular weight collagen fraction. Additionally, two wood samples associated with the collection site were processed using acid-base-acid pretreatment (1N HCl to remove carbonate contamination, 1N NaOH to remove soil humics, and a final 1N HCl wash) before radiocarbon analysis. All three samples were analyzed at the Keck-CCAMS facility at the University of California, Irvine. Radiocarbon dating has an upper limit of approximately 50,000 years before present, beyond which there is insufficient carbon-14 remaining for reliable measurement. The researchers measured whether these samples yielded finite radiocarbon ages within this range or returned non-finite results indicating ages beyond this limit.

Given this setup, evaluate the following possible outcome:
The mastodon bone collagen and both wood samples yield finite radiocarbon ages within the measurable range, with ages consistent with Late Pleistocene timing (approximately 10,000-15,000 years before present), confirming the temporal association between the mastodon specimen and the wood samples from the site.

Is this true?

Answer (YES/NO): NO